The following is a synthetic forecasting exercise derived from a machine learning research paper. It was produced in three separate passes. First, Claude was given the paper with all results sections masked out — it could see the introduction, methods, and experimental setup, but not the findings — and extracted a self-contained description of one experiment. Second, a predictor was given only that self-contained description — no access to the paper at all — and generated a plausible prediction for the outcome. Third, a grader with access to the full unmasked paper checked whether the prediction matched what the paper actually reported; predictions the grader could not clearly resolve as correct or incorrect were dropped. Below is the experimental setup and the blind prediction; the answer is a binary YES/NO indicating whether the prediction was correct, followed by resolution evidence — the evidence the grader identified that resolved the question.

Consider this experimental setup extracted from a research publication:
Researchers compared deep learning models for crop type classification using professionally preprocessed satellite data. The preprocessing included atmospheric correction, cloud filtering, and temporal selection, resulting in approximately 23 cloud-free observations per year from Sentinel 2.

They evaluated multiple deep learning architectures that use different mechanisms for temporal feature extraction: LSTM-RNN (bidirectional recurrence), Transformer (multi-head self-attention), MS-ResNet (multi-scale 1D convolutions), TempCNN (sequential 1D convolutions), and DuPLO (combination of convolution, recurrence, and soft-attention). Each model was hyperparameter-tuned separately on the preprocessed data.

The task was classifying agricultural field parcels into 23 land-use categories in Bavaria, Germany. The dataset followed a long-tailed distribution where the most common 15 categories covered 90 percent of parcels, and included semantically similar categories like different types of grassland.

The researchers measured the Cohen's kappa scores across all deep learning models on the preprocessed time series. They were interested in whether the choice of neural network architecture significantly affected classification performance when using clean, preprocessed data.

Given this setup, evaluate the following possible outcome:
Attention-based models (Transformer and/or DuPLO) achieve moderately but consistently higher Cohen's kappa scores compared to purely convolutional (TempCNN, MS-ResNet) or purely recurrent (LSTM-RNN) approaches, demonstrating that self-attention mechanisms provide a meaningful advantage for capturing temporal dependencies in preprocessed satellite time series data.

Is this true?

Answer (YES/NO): NO